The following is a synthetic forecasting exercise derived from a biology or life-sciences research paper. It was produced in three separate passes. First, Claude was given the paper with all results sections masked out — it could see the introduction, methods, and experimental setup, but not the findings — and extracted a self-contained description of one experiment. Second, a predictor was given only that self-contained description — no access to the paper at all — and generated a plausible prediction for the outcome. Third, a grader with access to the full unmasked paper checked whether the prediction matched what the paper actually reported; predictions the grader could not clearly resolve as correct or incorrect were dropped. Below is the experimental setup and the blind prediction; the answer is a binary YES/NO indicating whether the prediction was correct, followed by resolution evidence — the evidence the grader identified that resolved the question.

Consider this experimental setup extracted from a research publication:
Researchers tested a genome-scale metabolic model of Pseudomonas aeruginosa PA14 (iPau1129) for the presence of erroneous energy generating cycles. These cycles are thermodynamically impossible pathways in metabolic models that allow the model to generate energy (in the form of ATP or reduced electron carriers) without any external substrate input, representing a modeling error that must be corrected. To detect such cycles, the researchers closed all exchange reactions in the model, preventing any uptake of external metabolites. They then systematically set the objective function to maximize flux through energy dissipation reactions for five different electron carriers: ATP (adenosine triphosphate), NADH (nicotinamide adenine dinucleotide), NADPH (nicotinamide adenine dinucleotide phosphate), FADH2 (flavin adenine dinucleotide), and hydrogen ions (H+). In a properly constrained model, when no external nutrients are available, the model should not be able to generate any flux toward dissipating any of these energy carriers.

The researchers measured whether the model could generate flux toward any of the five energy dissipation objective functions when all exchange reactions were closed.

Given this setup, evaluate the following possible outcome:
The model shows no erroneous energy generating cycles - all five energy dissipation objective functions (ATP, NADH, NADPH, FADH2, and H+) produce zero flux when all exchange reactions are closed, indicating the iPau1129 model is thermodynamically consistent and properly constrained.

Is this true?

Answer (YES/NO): NO